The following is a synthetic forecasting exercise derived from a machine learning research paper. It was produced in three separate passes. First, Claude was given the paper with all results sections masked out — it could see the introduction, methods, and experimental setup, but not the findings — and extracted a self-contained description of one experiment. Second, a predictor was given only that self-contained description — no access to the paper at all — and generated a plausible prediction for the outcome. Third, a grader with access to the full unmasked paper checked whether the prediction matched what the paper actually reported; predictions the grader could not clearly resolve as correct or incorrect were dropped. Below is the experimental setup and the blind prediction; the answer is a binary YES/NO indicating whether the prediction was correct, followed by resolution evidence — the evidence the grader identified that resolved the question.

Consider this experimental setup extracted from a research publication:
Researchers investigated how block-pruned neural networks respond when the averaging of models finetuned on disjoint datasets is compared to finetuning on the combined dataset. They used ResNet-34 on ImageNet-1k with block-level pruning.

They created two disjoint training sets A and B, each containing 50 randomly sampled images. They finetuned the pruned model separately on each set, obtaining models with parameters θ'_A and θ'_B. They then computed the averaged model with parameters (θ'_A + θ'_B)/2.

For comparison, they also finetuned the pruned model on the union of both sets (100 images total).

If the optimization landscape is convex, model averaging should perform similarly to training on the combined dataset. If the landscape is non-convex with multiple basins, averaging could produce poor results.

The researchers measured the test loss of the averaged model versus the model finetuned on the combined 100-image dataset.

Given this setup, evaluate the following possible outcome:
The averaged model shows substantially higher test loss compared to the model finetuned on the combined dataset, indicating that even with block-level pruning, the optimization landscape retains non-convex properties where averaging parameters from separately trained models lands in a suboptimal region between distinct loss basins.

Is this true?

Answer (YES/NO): NO